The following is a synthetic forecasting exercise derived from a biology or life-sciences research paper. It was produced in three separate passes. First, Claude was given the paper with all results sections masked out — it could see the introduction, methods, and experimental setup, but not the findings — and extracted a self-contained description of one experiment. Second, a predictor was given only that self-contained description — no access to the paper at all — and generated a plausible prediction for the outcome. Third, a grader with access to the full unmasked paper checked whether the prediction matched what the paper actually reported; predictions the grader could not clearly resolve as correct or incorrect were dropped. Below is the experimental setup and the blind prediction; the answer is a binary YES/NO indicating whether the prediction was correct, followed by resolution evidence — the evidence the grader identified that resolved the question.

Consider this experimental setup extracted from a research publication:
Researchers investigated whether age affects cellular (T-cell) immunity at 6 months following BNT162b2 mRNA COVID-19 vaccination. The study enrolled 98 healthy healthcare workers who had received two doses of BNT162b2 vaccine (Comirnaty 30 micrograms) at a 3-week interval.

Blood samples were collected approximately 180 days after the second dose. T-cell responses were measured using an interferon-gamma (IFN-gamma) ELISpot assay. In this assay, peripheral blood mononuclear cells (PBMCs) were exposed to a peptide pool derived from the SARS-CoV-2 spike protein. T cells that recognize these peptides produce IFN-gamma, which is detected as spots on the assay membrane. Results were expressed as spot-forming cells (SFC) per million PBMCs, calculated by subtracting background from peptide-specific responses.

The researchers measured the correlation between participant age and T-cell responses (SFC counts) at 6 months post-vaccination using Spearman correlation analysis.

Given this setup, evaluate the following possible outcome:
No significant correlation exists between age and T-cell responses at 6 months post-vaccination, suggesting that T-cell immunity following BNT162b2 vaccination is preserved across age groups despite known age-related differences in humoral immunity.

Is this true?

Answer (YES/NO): YES